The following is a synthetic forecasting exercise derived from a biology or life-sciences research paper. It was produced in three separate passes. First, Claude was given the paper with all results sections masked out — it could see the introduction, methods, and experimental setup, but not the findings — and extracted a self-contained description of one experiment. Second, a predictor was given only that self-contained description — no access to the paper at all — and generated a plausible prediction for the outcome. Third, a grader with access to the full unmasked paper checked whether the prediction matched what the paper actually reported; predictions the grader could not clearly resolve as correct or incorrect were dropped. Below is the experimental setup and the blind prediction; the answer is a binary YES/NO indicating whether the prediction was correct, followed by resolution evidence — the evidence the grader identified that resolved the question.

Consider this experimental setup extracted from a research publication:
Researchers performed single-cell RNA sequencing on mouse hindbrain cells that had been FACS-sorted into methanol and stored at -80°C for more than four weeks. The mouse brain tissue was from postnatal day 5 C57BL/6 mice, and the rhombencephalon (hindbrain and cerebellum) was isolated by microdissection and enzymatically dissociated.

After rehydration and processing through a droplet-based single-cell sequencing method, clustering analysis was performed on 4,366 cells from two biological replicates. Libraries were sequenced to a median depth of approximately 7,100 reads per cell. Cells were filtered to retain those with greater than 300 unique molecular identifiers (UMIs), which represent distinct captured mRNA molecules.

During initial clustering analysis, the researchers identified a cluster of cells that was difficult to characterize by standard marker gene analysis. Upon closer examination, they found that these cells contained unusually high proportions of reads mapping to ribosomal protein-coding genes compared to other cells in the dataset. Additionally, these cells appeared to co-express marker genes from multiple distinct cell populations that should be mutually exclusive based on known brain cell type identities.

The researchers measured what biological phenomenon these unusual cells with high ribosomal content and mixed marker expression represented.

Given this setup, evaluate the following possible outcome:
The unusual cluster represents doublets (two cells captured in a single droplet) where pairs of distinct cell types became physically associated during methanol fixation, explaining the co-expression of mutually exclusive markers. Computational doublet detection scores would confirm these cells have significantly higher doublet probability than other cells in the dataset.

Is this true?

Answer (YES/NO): YES